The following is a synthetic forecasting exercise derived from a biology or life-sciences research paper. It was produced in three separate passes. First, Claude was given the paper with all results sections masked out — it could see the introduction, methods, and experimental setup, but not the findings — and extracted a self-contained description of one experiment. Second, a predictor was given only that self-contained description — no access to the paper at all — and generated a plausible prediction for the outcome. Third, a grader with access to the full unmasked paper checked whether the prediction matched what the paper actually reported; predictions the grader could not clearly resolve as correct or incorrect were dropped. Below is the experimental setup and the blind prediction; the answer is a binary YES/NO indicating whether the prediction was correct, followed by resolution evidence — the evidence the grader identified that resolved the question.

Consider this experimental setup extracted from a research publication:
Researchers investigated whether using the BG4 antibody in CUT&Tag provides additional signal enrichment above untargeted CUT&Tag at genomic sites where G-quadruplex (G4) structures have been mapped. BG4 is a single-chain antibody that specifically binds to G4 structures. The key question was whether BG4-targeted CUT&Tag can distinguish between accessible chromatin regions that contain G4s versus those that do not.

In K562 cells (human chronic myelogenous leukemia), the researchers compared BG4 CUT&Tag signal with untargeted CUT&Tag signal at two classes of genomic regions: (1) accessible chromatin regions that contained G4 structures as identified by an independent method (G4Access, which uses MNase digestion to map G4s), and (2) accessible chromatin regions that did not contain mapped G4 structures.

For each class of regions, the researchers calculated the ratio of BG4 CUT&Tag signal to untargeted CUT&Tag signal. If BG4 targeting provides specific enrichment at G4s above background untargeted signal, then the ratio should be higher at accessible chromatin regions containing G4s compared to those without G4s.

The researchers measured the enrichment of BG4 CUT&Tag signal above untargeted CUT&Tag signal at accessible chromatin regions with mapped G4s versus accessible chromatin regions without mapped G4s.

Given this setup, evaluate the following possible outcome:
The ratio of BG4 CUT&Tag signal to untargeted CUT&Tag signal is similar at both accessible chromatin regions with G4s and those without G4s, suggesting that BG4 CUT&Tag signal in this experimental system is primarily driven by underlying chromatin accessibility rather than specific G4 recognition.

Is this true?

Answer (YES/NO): YES